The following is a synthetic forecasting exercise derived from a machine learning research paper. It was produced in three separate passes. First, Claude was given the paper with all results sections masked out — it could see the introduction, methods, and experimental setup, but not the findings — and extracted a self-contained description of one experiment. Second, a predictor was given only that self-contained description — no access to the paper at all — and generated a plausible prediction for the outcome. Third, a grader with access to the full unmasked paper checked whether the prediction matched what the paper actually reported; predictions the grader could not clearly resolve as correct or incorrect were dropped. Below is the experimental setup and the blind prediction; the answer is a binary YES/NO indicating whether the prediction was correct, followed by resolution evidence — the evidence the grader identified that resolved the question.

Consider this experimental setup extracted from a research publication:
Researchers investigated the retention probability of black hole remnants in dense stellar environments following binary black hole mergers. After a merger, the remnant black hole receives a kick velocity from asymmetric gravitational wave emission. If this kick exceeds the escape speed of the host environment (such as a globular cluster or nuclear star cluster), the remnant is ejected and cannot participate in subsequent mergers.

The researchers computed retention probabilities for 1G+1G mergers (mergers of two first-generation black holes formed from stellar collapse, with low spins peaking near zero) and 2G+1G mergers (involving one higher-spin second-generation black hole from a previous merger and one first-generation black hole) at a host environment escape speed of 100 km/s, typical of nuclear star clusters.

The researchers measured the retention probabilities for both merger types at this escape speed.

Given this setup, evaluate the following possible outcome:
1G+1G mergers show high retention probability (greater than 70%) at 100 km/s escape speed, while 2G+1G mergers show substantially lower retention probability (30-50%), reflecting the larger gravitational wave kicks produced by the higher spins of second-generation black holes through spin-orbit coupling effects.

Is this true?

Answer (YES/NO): NO